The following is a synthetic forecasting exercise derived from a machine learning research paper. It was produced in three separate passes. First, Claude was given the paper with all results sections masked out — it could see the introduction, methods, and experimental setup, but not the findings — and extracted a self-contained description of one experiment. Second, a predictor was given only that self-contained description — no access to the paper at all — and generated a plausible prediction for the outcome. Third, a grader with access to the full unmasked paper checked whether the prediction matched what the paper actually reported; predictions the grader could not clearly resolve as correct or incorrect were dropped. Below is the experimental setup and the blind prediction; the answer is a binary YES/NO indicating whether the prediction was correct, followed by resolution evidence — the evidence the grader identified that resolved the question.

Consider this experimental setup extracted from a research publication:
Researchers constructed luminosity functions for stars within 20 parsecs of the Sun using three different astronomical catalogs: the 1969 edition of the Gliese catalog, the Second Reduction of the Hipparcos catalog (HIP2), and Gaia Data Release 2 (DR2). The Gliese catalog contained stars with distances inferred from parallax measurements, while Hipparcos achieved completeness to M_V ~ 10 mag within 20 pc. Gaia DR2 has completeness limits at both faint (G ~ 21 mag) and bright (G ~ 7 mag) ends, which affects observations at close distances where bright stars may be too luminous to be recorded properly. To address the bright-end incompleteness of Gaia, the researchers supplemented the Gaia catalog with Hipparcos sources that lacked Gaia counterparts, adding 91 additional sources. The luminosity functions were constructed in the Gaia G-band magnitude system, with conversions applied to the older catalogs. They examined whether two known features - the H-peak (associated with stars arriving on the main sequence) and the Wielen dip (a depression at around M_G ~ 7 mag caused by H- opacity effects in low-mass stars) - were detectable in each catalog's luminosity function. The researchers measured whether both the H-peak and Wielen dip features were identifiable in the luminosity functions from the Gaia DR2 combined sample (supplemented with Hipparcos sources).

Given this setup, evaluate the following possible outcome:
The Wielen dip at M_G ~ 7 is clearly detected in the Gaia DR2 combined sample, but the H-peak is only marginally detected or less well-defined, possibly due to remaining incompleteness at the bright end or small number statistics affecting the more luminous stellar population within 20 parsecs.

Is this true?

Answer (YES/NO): NO